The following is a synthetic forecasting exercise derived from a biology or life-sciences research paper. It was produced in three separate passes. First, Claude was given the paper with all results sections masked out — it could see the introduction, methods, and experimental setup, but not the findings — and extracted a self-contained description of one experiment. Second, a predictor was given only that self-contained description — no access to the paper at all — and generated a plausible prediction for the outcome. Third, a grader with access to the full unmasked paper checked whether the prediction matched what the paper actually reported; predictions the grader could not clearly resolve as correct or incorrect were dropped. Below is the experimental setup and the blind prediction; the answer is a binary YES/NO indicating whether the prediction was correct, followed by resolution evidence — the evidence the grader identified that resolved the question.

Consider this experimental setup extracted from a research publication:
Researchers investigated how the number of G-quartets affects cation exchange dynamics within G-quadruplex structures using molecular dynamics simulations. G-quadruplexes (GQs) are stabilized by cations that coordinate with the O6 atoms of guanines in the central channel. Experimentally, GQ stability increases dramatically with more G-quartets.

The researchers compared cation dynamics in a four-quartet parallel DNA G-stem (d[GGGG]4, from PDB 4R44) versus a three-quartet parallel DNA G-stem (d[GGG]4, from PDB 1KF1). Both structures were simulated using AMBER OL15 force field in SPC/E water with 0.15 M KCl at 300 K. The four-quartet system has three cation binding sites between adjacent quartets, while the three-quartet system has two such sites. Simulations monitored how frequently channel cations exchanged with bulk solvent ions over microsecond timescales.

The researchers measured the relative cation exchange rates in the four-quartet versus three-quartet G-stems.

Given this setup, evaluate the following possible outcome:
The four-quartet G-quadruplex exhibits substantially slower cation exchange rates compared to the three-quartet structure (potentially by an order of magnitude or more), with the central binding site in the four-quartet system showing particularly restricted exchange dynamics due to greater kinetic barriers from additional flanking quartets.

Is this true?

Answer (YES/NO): NO